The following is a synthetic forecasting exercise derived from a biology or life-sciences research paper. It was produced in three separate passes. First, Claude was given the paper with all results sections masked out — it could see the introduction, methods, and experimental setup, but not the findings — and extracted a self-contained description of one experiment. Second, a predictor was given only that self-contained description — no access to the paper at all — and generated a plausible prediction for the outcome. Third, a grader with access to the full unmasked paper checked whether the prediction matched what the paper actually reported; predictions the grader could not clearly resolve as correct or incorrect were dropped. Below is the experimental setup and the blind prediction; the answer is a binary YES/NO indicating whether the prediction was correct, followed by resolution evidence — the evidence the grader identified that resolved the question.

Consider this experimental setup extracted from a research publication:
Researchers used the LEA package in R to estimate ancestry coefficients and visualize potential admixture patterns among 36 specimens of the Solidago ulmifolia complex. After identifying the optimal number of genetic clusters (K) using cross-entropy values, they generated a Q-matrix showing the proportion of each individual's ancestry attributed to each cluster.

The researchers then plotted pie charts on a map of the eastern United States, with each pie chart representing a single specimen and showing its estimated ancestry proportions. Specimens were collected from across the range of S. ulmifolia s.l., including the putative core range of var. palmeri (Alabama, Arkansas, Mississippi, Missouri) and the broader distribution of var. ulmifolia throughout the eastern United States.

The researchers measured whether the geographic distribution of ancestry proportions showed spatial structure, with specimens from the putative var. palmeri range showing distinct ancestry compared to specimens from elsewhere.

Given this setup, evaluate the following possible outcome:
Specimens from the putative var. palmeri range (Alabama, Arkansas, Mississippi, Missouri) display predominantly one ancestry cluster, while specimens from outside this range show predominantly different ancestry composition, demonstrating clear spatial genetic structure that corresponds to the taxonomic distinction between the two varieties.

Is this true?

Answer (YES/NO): NO